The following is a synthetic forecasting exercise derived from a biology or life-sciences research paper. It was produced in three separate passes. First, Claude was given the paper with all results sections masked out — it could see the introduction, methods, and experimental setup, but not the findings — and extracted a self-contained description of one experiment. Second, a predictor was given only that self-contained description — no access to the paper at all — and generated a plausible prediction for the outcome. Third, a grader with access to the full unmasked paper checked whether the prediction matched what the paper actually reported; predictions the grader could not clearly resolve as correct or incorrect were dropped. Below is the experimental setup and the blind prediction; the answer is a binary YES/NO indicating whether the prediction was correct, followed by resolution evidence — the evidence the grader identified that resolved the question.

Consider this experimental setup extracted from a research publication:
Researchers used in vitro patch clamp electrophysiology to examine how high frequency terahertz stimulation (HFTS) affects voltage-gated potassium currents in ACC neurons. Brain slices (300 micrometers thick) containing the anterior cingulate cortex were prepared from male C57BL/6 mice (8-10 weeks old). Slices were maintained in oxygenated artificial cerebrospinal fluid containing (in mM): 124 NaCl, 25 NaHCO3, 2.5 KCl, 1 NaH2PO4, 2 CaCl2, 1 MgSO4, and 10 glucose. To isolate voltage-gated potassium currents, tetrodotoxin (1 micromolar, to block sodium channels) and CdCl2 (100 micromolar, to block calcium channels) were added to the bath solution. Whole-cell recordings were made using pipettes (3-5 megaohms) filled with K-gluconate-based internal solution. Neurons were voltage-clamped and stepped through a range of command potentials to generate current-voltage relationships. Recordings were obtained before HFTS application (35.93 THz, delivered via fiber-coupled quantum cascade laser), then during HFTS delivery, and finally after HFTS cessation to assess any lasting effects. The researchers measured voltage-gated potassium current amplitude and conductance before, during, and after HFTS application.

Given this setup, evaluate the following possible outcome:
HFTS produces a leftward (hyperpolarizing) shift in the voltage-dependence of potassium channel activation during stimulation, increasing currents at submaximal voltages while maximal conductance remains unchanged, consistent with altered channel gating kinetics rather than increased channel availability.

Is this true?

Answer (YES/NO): NO